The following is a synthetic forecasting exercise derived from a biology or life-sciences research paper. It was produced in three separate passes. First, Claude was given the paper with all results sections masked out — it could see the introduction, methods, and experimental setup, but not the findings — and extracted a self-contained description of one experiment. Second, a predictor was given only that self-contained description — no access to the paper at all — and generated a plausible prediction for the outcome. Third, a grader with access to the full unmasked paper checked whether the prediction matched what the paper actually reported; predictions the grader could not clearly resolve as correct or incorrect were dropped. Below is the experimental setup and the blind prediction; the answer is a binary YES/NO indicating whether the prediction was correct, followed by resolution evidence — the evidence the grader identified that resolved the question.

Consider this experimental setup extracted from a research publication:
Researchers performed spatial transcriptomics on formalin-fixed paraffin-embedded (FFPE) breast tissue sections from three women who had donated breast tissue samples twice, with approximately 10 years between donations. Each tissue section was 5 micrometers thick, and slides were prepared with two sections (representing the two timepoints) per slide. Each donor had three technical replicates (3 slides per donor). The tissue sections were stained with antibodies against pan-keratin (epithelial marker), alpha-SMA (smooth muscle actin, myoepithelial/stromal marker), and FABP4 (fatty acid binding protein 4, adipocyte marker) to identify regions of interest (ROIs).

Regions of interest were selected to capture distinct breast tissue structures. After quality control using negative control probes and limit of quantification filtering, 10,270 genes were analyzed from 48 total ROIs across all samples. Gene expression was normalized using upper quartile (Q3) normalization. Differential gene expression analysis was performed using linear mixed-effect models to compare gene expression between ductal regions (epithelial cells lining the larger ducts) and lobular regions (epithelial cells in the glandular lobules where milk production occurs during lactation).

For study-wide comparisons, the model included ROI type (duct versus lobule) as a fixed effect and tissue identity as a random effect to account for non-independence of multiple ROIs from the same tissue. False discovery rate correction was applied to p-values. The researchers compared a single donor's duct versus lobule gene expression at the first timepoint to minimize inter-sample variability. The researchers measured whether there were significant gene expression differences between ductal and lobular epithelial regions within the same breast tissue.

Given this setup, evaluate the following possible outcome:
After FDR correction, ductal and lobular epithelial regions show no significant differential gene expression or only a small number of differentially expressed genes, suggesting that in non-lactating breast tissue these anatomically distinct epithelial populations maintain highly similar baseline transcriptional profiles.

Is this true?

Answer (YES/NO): NO